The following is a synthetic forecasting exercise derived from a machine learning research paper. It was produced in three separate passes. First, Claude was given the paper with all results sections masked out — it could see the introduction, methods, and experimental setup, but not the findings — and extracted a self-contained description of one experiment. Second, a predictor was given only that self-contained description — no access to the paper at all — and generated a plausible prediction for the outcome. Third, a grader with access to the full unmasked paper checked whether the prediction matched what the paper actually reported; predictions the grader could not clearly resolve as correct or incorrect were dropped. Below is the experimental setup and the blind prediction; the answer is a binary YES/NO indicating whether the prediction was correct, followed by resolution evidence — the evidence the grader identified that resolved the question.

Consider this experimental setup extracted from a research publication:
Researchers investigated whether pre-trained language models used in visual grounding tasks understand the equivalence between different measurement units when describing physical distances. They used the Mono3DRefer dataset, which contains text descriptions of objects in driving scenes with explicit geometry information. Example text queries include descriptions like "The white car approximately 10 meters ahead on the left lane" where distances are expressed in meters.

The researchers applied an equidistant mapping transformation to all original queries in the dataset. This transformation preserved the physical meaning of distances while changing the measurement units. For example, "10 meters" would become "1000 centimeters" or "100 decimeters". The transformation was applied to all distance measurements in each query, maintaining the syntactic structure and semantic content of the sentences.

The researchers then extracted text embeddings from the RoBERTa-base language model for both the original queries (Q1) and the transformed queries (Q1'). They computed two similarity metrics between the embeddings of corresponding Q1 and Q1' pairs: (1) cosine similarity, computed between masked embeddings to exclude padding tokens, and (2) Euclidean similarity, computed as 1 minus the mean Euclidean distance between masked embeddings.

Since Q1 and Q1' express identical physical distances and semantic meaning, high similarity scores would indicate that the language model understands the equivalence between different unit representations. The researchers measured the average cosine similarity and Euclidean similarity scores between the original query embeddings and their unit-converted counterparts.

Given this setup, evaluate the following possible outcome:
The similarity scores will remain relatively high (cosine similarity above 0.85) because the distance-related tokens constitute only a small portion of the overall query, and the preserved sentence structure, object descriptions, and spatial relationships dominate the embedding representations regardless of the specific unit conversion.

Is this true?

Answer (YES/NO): NO